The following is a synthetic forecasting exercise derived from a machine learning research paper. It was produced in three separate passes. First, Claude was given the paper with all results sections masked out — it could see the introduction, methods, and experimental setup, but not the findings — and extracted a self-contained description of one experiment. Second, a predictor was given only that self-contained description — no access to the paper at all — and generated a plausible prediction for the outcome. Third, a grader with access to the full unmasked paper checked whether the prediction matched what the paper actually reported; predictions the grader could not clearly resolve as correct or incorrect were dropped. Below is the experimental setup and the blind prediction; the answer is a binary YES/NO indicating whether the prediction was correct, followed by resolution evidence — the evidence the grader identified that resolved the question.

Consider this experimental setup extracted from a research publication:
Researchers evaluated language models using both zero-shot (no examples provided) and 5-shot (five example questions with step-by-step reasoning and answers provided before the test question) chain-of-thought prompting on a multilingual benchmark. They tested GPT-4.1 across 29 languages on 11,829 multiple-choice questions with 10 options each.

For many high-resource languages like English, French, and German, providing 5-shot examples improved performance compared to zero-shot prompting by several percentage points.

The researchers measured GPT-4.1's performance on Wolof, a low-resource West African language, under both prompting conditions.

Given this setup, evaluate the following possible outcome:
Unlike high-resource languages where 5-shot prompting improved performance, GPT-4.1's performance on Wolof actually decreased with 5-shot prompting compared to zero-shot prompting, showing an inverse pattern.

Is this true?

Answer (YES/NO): YES